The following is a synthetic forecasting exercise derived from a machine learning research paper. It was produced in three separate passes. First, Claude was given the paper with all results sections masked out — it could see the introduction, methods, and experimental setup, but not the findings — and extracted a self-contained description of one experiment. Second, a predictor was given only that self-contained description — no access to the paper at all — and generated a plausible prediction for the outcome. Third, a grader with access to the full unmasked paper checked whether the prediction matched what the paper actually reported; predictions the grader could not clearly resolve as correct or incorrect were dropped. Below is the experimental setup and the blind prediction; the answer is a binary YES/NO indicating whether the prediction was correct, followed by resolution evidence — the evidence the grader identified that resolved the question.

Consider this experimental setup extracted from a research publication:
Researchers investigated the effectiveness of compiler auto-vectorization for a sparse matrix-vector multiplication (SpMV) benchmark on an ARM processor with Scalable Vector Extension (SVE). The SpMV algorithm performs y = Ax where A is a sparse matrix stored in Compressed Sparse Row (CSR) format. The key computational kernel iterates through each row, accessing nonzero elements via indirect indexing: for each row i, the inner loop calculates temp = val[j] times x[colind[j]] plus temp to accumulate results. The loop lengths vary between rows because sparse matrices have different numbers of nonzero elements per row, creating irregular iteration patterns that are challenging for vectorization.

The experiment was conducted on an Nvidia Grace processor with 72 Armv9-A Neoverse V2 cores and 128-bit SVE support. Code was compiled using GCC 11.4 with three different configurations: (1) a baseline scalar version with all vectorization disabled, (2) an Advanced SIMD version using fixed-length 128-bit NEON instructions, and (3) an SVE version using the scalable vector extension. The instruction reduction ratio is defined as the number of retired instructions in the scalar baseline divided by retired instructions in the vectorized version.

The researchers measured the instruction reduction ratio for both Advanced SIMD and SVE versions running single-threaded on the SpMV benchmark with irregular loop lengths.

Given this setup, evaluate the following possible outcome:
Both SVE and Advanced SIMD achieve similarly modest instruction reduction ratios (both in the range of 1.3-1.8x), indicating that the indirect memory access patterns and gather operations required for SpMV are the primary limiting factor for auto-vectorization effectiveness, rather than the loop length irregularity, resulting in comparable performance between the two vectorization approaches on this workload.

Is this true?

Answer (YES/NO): NO